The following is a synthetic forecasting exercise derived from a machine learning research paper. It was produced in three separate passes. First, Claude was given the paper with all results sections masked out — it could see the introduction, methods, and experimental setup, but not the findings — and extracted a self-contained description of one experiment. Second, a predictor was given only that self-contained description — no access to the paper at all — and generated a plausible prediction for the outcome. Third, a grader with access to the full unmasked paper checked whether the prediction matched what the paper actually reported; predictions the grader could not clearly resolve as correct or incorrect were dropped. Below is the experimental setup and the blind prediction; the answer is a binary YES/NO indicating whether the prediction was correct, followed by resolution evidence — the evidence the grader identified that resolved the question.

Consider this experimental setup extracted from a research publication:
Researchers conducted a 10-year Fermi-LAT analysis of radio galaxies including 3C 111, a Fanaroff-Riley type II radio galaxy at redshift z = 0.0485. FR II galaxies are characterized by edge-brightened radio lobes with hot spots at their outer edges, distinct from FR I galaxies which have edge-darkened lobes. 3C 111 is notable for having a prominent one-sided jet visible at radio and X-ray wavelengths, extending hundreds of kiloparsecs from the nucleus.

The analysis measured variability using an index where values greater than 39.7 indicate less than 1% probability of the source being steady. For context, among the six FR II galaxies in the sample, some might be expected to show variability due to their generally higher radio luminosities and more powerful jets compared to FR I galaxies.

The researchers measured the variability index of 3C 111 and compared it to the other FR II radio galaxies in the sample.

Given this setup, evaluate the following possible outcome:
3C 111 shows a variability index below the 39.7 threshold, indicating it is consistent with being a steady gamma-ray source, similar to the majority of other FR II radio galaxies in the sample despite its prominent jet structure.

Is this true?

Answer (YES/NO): NO